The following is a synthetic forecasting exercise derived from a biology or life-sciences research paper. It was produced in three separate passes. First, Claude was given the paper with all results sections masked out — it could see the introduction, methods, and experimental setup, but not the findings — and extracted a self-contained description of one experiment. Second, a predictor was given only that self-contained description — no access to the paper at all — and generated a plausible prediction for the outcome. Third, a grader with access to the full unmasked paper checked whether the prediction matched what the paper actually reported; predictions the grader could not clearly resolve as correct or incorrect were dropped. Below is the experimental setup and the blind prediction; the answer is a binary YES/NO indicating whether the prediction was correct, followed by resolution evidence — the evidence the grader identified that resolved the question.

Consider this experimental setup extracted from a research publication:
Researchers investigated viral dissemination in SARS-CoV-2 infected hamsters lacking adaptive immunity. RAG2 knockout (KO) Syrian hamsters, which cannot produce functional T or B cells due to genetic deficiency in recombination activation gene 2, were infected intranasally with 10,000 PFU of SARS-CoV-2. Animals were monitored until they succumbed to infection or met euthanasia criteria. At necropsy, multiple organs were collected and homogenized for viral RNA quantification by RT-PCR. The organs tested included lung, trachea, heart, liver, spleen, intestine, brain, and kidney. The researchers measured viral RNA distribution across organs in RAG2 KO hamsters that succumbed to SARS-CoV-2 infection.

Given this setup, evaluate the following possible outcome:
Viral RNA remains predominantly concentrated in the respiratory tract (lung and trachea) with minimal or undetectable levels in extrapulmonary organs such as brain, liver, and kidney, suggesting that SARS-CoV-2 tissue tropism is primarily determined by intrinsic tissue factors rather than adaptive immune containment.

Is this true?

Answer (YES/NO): NO